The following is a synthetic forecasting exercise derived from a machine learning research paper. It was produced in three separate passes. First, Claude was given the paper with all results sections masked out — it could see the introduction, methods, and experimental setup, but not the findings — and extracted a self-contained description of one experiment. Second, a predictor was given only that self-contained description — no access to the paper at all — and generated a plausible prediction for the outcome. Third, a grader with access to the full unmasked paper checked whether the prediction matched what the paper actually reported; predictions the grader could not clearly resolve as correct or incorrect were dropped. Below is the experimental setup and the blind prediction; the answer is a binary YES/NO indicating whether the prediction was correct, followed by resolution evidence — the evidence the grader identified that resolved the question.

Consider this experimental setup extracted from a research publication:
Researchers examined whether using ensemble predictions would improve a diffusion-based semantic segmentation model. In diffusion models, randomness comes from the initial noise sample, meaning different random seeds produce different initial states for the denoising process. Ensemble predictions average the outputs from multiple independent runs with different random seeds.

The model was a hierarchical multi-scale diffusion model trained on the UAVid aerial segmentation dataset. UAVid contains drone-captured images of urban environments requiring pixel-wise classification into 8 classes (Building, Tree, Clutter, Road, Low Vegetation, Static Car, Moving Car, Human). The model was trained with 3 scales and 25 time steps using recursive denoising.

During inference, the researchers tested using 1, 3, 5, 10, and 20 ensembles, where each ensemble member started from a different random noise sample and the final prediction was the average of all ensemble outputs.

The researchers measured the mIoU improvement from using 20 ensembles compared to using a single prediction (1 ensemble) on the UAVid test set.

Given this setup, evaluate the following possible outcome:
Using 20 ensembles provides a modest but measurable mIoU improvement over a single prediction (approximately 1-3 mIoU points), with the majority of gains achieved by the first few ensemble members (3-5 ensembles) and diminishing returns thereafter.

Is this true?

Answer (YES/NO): NO